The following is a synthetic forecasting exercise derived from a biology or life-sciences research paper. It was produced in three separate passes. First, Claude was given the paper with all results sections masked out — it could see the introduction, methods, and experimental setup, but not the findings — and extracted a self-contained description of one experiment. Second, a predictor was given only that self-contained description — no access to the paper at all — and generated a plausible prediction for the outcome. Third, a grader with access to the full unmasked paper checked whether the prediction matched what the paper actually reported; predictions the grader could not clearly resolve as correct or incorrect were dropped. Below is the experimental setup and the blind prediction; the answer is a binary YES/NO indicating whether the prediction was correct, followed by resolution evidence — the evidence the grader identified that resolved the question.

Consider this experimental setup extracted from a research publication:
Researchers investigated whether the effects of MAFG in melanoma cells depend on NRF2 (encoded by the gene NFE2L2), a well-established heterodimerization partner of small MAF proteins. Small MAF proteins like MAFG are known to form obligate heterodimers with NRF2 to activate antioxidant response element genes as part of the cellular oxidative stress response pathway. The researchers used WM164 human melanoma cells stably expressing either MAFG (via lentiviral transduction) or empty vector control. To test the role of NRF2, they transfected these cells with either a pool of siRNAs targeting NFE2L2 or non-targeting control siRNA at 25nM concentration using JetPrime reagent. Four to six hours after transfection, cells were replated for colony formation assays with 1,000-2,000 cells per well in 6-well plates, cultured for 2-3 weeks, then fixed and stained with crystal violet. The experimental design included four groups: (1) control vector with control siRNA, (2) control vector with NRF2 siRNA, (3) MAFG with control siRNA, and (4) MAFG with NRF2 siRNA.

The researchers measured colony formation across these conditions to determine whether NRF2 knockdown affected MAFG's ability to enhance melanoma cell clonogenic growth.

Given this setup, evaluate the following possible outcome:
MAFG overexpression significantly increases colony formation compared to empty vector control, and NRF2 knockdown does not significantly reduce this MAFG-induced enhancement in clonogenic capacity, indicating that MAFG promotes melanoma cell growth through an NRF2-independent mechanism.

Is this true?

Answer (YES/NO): YES